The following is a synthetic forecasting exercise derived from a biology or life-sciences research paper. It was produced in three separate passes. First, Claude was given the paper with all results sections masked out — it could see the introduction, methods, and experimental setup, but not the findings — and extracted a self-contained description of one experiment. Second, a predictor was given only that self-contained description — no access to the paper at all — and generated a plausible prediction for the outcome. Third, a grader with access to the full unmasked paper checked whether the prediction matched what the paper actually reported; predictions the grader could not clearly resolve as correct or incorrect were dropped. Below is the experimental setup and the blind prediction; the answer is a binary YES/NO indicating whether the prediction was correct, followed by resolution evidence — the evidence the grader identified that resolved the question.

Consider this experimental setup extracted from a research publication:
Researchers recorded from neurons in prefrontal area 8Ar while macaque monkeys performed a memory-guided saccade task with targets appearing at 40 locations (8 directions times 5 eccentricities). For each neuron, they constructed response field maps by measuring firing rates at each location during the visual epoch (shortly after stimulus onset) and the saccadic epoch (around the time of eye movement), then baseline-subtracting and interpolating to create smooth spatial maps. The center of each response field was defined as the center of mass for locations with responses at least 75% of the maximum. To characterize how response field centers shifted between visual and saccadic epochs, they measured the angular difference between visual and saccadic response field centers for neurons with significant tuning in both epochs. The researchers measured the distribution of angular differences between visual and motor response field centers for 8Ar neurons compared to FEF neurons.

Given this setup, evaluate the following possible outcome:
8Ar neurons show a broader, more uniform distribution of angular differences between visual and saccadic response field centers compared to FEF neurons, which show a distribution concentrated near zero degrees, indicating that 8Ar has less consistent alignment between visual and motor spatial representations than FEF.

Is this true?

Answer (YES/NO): YES